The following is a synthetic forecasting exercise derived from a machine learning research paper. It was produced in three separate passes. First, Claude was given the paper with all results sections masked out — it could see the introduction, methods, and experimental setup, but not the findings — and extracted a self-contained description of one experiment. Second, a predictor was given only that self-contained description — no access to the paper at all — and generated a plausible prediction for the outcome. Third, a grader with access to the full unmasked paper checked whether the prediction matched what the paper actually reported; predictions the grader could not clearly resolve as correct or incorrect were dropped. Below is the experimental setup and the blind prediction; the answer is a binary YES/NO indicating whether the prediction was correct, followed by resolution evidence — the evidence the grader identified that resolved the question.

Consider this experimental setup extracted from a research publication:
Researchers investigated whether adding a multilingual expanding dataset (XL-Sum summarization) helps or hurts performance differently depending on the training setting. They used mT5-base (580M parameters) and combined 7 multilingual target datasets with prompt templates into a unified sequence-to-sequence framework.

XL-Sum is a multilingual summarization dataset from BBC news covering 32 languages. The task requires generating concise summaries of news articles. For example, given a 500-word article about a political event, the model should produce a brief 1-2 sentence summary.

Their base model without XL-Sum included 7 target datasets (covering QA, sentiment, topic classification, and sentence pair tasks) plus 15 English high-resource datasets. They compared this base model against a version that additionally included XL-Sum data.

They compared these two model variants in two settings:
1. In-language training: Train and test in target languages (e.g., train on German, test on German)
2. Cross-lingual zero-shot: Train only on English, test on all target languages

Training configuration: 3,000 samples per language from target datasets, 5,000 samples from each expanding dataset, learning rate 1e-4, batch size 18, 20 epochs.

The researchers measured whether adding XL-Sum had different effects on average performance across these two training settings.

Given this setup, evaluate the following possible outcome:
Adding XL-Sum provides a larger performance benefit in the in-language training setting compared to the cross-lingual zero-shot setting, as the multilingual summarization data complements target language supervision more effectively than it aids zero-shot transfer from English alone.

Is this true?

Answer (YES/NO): YES